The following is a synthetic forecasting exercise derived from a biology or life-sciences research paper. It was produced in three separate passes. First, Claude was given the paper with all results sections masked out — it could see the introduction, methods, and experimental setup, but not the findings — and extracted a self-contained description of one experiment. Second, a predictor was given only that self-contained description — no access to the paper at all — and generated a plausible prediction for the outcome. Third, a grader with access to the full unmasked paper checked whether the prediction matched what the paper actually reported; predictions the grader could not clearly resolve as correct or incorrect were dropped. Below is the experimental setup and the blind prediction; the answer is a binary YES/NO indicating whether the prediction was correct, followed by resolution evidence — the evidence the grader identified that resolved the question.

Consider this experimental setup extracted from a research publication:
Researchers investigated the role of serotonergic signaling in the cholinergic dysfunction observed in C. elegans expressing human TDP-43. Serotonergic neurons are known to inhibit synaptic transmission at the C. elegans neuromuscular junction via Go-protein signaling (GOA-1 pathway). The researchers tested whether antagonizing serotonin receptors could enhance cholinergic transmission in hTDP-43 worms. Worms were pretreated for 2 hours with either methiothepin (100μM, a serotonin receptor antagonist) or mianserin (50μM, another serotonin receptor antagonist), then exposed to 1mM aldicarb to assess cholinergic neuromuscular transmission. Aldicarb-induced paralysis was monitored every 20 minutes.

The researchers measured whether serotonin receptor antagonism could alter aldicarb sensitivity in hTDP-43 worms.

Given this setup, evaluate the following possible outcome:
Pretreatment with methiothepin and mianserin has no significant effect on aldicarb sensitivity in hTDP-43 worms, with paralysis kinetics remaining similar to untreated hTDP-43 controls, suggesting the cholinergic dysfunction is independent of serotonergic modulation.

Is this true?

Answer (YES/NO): NO